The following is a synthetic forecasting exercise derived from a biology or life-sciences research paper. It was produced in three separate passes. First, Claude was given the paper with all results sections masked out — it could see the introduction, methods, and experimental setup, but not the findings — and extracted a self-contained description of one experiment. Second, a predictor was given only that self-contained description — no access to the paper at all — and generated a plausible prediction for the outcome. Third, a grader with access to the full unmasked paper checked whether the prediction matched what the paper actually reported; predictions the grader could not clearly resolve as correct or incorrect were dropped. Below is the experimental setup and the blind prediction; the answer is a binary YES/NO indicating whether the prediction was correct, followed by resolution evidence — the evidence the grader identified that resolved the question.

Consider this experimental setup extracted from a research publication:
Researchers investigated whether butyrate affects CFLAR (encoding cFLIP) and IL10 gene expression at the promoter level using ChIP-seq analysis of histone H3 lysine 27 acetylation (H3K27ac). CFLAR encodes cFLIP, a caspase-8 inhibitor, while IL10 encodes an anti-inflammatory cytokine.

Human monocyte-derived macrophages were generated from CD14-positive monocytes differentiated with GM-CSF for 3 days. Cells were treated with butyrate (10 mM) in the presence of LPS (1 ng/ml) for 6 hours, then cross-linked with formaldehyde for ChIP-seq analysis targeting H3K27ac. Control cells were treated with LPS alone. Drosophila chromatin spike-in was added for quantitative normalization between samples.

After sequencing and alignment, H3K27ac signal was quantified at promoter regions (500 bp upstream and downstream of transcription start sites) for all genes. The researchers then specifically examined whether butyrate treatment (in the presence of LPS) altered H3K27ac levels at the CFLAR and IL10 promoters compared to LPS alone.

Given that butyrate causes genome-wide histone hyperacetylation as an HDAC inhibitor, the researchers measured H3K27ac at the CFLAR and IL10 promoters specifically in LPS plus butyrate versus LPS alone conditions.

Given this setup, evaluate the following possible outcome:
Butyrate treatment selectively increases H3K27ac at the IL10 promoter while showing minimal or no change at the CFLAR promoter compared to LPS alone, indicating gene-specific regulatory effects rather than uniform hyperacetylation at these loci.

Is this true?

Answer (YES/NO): NO